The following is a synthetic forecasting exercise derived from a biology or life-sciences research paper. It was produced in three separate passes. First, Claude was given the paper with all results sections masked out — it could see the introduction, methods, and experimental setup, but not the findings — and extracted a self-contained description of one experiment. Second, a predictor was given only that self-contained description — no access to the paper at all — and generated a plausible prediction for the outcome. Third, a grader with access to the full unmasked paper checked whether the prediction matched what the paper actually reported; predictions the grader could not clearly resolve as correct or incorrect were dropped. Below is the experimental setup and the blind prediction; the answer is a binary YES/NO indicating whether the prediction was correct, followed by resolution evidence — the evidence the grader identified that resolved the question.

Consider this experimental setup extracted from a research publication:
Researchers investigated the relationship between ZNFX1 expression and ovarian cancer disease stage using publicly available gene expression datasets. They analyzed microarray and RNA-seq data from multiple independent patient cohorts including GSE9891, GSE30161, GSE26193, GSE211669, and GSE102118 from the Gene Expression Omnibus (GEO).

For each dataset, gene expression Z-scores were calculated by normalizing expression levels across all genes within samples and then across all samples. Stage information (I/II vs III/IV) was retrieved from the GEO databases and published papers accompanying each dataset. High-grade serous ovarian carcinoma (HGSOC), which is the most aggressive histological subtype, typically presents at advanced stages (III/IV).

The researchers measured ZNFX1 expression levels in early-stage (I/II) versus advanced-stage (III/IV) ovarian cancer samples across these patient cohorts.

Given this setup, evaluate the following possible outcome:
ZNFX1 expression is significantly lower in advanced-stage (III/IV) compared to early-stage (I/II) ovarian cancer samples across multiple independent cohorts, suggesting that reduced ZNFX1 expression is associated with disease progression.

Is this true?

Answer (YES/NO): NO